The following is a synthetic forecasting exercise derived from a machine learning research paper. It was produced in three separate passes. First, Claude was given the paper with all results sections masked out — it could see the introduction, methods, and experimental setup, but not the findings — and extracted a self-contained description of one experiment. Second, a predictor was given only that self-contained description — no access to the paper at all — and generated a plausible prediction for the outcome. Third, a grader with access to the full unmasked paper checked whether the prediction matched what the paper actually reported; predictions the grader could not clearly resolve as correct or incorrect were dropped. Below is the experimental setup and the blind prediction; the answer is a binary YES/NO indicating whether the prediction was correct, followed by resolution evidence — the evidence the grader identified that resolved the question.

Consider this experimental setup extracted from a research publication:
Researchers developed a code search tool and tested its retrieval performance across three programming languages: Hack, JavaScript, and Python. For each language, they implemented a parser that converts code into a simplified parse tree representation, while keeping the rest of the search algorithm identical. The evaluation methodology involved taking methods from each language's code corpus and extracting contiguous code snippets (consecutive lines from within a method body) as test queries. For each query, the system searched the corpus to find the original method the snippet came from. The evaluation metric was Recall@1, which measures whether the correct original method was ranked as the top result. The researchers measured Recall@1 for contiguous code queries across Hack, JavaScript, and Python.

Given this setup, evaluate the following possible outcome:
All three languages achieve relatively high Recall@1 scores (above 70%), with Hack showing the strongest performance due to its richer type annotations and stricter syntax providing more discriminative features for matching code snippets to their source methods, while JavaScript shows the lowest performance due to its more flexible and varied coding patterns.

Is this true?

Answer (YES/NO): YES